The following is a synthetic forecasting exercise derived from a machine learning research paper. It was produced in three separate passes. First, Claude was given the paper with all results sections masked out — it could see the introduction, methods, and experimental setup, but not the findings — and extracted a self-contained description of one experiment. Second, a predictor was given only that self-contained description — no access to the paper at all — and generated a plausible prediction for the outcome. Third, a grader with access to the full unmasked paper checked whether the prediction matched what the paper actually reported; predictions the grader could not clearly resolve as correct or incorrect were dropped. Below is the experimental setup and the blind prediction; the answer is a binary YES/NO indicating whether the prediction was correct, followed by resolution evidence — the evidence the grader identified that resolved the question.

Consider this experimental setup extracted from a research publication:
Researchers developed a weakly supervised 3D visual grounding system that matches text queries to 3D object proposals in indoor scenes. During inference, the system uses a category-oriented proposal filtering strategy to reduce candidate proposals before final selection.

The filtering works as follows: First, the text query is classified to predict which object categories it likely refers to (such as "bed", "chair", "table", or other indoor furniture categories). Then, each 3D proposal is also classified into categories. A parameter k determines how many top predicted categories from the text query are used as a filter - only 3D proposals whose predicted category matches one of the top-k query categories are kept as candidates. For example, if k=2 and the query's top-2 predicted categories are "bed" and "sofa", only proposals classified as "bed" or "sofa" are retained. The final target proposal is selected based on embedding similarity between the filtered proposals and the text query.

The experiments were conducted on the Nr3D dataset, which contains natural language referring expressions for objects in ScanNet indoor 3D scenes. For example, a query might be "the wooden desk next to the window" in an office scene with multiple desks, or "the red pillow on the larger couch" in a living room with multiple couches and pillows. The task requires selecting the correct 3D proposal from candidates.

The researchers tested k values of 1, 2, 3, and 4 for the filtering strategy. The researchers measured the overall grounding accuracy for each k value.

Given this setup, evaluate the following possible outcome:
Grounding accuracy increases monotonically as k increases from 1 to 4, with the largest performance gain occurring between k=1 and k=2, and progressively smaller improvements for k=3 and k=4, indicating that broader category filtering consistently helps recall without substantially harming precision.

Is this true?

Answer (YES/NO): NO